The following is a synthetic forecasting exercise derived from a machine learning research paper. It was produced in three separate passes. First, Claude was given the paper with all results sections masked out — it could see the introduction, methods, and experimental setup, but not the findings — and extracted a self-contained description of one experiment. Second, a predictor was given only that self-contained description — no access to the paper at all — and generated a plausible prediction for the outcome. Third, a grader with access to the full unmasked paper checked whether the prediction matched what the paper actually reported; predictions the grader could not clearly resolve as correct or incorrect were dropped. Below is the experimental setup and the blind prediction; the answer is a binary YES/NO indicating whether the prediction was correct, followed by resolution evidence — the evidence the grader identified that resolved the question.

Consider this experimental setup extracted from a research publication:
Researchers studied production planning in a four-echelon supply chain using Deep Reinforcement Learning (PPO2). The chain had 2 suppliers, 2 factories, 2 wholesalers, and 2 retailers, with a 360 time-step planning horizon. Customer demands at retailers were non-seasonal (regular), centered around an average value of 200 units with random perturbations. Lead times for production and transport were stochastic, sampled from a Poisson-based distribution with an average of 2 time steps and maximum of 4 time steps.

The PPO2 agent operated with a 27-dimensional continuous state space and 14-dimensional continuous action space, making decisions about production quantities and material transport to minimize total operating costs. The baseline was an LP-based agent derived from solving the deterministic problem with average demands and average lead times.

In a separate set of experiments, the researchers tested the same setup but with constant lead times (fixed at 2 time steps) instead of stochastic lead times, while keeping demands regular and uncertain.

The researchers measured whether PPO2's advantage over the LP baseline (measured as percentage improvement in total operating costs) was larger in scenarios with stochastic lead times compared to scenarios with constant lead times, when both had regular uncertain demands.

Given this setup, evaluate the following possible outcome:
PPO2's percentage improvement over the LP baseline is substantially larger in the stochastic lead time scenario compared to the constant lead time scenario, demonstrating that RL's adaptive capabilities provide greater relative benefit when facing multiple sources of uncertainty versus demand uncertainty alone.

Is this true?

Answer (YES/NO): YES